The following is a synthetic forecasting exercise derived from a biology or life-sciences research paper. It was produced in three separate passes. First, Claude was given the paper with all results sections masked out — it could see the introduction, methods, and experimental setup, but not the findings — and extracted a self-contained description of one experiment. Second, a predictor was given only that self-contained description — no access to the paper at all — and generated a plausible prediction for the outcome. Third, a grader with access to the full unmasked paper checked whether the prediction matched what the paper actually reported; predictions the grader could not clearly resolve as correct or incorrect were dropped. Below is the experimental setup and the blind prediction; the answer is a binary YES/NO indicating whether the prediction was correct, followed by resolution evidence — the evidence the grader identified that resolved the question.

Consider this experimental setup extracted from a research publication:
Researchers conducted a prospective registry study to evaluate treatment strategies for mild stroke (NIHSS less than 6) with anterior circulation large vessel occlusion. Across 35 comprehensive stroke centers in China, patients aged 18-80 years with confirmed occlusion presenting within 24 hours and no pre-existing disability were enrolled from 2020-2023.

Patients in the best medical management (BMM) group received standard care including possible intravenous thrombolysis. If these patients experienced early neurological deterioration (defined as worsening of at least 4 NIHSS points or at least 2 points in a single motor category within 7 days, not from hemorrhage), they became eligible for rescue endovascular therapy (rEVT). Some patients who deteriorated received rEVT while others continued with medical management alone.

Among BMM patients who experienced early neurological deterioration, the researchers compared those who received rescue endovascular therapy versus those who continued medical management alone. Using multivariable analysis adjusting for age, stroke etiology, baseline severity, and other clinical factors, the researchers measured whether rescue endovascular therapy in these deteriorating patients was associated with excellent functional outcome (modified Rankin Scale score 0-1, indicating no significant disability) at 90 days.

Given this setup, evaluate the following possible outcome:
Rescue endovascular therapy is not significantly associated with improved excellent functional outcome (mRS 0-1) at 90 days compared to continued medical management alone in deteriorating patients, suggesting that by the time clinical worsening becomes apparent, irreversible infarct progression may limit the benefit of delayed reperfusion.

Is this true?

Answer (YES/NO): NO